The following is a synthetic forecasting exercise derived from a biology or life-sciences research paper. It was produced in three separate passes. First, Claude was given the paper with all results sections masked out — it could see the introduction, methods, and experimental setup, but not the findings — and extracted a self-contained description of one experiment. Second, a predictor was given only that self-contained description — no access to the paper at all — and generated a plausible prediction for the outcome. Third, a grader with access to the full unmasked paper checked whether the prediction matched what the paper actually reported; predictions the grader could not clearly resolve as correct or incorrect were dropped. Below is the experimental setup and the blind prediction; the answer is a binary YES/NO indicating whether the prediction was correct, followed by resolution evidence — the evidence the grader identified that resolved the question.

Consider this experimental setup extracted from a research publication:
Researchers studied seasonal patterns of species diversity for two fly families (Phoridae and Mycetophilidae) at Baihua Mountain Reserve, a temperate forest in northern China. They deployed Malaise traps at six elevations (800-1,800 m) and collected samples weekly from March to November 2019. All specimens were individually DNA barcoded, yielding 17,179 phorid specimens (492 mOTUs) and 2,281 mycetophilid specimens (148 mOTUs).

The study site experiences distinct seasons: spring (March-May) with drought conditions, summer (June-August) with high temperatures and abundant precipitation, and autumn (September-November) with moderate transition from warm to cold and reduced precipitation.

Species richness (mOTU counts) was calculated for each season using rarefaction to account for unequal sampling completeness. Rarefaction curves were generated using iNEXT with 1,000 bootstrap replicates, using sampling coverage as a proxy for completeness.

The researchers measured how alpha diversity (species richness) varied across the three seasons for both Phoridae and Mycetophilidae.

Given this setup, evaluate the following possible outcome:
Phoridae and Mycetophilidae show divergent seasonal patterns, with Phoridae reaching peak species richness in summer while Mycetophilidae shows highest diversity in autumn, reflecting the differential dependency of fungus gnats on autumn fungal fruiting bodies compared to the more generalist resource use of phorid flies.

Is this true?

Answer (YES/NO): NO